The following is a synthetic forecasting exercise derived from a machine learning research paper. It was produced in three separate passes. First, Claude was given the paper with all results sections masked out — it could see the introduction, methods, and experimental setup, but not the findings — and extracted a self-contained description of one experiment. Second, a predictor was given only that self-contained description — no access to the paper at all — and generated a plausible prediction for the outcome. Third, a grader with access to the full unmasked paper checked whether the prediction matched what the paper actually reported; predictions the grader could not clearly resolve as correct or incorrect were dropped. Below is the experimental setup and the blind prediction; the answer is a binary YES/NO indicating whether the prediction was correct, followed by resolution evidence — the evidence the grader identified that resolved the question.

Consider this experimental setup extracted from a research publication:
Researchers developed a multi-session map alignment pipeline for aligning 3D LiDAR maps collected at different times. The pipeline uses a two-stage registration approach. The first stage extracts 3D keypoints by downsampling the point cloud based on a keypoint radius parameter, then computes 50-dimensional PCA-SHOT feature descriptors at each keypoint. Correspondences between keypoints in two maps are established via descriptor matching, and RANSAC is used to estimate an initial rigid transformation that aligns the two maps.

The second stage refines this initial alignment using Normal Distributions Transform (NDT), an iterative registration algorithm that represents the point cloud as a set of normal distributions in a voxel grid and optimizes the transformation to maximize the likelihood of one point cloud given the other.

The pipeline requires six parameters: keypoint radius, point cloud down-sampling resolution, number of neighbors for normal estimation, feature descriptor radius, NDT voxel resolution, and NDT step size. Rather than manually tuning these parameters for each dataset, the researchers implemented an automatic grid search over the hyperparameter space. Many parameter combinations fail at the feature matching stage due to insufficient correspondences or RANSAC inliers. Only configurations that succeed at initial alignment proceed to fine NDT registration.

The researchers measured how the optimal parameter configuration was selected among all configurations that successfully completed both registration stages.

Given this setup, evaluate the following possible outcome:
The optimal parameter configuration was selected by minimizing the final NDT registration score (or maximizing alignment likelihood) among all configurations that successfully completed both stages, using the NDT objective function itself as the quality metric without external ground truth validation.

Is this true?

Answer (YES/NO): NO